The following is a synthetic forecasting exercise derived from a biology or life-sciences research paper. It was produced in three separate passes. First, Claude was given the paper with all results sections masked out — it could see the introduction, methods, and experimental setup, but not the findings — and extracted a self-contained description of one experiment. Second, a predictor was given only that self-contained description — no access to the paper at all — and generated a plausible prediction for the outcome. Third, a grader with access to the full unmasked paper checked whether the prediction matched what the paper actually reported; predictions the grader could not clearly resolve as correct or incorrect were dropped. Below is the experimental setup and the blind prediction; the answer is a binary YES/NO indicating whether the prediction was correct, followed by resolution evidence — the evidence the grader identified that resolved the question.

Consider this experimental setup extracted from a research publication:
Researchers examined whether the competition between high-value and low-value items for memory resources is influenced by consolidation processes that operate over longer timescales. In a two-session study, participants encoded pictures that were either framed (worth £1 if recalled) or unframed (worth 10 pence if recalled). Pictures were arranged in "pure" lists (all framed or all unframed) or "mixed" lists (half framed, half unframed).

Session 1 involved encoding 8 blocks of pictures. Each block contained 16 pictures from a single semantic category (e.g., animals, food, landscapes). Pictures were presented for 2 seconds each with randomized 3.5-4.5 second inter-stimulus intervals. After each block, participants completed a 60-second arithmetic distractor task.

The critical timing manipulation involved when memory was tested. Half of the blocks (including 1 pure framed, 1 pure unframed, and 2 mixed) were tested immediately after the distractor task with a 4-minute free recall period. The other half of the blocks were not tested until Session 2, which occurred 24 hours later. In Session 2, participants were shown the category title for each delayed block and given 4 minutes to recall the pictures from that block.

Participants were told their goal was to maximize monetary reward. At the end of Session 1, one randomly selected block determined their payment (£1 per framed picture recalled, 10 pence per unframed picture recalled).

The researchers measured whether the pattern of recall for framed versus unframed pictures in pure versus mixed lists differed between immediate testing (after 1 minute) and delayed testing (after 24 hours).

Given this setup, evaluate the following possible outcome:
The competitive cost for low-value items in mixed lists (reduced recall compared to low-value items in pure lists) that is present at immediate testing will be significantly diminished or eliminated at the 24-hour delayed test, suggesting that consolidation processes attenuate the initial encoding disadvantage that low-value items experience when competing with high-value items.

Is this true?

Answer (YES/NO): NO